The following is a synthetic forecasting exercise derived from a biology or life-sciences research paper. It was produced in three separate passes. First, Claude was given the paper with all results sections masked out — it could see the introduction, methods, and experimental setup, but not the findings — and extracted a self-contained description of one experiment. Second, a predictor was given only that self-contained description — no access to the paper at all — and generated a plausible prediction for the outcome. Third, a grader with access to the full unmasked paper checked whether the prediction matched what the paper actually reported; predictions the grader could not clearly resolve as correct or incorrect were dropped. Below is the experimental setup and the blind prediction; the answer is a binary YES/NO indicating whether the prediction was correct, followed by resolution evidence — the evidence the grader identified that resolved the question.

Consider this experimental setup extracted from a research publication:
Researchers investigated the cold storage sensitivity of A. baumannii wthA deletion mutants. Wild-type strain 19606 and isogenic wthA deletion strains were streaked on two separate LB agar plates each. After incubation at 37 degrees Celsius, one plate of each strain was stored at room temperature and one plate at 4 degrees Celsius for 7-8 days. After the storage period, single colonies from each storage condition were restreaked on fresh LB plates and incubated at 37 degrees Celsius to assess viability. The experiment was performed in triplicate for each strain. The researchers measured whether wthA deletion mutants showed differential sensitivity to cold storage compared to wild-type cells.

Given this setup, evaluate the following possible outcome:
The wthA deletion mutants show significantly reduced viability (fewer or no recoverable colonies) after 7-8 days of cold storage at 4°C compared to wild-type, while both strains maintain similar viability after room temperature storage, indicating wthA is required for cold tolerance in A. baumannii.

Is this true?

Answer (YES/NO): YES